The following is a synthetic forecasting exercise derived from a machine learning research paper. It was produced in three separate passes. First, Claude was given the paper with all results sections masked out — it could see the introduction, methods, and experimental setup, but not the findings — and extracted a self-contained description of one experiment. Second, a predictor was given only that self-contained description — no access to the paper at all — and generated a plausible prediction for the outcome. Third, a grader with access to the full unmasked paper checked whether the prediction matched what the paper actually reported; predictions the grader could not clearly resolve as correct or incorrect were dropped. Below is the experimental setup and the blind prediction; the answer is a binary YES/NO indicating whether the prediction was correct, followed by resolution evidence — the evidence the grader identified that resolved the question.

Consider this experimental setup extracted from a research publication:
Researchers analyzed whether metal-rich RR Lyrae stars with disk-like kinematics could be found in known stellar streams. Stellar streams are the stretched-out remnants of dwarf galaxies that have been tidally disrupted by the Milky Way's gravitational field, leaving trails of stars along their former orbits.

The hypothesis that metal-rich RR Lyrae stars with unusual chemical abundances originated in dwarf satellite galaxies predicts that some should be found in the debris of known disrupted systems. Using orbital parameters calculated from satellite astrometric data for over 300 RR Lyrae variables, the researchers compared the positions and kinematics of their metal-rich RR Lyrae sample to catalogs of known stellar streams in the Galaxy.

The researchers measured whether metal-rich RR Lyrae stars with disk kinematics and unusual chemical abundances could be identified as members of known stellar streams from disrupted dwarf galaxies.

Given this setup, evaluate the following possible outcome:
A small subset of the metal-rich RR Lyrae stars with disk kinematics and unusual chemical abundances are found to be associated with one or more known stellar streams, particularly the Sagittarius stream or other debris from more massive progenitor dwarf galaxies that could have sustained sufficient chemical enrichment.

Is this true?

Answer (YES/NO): NO